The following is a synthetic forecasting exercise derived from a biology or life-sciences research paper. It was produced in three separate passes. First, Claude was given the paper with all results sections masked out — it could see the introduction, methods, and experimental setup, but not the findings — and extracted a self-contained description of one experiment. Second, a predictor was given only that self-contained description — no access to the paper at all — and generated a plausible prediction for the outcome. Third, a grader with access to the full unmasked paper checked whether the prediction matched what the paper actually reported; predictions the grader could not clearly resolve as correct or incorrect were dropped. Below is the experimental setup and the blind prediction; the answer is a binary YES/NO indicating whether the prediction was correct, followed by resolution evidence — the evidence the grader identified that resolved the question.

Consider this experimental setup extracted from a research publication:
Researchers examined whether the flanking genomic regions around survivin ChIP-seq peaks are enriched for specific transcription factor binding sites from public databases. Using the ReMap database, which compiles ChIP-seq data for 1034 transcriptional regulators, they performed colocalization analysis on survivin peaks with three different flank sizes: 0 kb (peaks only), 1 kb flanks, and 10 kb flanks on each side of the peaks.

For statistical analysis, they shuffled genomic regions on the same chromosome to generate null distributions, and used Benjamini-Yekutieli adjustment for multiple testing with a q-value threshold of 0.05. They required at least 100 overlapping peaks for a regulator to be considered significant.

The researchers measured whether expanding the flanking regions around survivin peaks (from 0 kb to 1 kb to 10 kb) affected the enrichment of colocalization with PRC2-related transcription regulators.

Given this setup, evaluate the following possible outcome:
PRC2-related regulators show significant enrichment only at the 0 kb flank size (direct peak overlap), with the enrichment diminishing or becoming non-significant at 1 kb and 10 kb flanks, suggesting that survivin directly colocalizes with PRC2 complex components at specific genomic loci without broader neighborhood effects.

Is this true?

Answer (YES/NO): NO